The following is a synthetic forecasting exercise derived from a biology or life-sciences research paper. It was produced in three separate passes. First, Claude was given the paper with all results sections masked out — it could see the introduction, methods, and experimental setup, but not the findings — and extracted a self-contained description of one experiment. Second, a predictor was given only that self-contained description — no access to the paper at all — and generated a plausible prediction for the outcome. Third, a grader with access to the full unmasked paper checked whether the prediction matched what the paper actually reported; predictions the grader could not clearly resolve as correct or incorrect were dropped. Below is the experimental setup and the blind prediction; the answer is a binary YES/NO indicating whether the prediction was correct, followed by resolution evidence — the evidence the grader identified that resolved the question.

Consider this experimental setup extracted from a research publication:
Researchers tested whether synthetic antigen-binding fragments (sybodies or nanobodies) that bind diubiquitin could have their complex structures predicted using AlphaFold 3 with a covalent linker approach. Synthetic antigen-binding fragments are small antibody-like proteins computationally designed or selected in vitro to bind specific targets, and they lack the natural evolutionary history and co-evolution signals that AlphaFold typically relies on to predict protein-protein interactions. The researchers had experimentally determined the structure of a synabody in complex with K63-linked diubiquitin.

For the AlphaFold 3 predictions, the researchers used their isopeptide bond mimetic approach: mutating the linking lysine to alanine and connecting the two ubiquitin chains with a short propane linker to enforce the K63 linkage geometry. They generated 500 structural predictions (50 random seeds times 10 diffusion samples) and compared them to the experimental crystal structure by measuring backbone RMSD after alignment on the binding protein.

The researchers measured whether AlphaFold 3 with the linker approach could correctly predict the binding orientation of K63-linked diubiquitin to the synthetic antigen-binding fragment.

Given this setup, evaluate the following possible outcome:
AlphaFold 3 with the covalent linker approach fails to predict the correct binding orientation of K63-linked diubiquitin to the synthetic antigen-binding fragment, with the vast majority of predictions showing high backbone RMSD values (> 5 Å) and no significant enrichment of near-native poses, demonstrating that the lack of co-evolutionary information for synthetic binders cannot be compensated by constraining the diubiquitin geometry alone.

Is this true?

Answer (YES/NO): YES